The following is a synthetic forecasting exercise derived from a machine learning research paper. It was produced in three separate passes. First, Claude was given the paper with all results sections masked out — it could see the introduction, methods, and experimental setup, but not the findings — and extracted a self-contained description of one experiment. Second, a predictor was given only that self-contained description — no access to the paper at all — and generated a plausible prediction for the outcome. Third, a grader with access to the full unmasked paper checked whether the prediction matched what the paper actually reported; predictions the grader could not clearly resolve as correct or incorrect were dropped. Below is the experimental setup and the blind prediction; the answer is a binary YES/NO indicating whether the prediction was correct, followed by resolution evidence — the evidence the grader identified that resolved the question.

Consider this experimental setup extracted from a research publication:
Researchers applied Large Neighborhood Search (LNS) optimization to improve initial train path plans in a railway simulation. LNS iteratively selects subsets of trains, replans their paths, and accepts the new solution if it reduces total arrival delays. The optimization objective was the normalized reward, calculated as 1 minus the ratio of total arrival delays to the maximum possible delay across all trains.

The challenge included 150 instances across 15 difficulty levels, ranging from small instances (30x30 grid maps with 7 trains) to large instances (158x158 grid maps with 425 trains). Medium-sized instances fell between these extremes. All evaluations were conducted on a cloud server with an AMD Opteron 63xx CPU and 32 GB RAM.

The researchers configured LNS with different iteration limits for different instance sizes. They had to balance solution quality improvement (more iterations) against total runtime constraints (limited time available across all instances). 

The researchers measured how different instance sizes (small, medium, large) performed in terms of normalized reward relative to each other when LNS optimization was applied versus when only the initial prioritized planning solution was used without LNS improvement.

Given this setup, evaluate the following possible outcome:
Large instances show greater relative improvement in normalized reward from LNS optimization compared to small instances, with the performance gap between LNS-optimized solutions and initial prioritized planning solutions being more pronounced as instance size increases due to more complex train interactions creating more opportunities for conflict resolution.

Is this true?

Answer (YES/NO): NO